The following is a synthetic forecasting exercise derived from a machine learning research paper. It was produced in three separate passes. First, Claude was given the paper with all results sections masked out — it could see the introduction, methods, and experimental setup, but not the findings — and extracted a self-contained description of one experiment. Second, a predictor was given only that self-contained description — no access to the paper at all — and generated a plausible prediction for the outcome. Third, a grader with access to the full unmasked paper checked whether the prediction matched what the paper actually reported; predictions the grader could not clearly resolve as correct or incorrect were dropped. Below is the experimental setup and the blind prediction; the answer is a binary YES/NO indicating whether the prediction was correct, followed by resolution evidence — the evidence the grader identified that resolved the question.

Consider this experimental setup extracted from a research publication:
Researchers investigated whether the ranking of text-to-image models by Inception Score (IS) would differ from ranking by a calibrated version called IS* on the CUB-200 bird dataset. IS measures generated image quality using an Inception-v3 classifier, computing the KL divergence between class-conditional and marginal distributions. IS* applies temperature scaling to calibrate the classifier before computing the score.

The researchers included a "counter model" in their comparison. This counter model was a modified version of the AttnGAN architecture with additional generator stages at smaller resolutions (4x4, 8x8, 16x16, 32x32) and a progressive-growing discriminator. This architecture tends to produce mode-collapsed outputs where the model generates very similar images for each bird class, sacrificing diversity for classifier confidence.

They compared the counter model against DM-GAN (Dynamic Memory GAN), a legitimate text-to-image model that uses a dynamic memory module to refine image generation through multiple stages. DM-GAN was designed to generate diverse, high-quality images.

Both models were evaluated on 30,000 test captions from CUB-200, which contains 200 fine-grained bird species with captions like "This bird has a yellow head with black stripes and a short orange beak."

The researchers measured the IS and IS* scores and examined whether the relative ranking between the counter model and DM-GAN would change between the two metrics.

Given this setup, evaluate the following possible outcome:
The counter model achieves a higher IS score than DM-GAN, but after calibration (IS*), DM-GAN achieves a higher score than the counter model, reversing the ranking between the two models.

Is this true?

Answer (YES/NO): YES